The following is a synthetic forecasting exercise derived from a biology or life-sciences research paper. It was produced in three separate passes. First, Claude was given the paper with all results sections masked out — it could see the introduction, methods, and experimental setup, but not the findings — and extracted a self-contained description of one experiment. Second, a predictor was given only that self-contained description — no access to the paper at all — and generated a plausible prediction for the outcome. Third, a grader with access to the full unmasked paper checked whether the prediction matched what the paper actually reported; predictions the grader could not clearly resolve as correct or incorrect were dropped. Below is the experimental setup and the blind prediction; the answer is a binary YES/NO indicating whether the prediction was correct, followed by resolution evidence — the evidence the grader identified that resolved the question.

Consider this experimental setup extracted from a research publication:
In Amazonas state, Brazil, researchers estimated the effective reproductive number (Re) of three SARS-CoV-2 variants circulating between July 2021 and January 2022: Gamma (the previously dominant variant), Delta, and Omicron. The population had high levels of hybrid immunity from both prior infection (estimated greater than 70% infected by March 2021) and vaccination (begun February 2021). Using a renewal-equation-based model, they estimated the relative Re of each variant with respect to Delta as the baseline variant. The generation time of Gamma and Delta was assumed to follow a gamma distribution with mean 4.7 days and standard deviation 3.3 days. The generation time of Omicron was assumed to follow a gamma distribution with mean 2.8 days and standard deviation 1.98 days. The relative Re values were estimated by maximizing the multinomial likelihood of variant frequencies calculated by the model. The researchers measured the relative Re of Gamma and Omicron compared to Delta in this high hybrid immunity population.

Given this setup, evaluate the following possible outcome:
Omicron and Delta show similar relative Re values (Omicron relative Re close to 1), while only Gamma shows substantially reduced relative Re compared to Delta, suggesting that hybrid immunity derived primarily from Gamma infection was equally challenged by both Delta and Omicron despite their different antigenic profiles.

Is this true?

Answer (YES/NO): NO